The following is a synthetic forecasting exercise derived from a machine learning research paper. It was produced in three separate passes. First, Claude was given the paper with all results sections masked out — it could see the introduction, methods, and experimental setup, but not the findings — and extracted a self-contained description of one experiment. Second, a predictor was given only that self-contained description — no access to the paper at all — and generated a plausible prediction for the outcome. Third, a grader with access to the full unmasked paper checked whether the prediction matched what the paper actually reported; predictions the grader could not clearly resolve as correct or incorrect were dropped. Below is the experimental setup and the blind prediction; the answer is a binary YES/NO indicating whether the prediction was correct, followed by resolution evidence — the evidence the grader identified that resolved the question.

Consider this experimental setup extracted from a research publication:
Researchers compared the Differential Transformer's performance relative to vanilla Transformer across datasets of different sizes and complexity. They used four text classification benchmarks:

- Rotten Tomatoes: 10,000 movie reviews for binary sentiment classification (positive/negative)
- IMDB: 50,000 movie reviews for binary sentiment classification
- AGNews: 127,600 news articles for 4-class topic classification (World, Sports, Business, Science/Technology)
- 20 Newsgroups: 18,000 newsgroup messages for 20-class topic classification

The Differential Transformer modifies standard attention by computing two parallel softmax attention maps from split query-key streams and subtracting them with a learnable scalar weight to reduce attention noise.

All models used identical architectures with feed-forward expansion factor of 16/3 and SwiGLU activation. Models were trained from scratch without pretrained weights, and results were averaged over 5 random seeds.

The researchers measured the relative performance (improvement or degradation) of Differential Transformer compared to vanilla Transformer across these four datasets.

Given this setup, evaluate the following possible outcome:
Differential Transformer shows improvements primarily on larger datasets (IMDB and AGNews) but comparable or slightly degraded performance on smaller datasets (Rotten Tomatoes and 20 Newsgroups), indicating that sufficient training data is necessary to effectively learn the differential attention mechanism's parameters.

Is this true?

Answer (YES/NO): NO